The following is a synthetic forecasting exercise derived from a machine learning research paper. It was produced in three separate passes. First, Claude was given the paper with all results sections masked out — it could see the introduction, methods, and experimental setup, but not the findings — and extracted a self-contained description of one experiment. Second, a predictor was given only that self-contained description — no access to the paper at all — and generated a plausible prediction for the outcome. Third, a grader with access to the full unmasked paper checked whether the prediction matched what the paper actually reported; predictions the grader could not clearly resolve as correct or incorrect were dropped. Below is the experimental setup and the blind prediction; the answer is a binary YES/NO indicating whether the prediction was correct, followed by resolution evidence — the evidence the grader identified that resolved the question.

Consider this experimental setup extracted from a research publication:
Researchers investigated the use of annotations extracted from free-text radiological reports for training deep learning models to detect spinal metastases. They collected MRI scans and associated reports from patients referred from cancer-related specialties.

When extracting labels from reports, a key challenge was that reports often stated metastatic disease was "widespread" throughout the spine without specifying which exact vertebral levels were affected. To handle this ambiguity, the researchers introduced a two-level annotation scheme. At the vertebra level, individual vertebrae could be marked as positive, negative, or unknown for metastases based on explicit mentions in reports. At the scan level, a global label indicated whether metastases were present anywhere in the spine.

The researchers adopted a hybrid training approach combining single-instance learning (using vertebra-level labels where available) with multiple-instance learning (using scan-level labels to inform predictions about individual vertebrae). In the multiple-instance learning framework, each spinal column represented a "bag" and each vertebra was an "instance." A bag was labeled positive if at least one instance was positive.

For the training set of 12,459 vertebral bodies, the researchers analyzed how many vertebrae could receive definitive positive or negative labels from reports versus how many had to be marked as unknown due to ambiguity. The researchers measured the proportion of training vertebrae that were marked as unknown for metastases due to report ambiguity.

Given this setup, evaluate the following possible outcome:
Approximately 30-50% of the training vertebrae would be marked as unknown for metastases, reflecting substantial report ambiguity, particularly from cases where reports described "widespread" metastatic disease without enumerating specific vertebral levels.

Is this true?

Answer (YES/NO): YES